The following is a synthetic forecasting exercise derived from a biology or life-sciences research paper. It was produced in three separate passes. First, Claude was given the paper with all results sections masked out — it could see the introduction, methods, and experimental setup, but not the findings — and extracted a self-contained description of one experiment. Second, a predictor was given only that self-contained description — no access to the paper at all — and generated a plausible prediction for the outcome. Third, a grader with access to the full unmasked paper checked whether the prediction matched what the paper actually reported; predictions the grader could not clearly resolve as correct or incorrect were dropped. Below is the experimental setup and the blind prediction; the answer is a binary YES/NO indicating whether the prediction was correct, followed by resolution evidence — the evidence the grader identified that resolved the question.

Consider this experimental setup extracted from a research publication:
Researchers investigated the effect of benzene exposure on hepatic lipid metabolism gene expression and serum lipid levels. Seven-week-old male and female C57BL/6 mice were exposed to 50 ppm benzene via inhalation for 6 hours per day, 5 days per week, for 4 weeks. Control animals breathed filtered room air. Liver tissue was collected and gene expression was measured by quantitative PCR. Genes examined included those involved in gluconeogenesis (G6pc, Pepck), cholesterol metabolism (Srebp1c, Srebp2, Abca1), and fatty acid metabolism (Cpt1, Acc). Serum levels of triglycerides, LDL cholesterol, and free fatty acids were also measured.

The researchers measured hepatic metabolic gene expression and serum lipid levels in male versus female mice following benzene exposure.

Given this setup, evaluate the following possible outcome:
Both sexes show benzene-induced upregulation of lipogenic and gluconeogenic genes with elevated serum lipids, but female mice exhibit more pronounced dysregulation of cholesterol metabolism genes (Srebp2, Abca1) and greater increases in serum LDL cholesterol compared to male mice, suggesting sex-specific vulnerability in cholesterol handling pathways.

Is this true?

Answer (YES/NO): NO